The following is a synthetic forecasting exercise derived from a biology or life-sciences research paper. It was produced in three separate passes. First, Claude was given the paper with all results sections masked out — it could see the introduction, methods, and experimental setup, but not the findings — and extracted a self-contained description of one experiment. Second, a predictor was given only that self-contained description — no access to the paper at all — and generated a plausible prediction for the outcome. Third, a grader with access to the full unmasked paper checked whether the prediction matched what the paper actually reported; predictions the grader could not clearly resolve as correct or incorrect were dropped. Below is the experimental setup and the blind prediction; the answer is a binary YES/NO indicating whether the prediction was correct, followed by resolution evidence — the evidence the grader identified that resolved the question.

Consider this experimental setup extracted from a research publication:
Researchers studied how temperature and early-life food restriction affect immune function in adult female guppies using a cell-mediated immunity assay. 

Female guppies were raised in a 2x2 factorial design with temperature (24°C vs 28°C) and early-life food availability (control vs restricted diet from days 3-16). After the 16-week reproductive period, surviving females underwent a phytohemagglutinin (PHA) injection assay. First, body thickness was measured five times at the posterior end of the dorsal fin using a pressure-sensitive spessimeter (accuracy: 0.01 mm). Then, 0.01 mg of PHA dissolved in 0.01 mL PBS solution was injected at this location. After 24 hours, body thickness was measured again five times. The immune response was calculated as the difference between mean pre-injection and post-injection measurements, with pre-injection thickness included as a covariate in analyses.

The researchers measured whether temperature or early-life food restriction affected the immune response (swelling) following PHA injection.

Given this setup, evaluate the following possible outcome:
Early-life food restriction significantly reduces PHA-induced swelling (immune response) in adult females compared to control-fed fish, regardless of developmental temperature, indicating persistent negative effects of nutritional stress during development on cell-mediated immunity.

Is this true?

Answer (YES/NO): NO